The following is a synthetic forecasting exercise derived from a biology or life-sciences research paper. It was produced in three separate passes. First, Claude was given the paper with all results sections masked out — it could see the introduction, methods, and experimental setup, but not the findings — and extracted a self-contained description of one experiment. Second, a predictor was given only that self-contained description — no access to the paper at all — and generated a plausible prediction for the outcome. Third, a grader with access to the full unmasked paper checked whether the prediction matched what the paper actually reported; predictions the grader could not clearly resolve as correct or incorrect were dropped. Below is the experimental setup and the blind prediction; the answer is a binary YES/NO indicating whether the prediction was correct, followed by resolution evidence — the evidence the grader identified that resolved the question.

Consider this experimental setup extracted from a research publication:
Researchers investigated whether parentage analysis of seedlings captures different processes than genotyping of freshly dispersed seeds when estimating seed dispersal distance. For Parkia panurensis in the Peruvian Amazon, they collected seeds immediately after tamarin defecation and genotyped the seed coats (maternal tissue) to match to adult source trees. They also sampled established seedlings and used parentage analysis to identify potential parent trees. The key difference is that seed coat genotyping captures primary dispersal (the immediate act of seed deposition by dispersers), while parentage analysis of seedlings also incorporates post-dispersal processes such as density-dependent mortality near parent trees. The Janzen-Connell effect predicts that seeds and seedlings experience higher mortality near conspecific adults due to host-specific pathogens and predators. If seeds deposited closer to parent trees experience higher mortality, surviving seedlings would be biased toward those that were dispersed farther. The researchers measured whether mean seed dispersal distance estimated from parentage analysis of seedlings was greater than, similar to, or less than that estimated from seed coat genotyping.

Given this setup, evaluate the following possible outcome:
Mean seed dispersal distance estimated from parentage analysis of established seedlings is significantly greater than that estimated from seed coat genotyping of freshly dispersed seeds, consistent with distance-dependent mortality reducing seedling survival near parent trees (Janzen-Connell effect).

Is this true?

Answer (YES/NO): NO